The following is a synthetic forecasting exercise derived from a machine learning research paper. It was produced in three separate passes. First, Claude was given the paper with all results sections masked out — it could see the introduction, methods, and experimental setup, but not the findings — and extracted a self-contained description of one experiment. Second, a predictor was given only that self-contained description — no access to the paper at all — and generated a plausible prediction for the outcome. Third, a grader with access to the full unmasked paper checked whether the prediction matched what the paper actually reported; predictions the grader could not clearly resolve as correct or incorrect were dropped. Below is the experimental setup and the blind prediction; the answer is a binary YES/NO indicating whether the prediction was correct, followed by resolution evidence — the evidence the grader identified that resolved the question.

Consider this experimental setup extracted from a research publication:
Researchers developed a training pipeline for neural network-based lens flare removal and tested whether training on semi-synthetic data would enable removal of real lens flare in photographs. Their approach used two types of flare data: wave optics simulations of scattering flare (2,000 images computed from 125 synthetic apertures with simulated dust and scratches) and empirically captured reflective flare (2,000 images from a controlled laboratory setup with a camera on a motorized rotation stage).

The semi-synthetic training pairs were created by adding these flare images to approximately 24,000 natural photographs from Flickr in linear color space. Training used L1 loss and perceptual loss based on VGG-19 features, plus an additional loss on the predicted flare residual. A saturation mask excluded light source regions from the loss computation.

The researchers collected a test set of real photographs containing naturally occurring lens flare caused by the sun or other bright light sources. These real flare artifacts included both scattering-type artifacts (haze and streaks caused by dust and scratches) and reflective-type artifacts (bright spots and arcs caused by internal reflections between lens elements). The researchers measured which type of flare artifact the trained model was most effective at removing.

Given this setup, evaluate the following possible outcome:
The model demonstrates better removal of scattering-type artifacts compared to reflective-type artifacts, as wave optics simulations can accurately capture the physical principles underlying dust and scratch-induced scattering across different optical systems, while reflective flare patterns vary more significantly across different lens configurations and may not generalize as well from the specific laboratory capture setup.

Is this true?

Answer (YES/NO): YES